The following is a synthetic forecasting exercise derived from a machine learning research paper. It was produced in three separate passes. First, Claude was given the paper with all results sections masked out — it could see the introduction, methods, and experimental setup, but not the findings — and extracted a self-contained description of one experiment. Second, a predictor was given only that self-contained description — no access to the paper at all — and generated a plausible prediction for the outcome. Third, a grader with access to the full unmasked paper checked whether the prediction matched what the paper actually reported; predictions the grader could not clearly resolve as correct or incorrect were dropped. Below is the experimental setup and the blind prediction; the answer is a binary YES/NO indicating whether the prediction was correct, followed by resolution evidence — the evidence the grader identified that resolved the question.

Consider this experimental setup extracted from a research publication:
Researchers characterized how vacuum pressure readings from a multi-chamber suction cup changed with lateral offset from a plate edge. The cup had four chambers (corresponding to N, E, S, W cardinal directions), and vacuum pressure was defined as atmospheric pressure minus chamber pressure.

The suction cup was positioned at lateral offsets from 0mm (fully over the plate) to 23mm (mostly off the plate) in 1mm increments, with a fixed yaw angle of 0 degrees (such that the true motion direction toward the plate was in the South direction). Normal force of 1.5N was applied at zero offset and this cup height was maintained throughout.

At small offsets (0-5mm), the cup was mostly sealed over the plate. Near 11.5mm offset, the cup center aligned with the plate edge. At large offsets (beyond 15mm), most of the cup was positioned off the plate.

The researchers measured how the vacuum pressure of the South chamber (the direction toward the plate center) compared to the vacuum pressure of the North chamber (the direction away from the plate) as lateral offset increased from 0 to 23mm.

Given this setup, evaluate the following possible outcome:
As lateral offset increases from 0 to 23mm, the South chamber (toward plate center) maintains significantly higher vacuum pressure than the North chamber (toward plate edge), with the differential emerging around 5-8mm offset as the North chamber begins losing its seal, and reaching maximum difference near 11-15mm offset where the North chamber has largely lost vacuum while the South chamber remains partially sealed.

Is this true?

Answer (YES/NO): NO